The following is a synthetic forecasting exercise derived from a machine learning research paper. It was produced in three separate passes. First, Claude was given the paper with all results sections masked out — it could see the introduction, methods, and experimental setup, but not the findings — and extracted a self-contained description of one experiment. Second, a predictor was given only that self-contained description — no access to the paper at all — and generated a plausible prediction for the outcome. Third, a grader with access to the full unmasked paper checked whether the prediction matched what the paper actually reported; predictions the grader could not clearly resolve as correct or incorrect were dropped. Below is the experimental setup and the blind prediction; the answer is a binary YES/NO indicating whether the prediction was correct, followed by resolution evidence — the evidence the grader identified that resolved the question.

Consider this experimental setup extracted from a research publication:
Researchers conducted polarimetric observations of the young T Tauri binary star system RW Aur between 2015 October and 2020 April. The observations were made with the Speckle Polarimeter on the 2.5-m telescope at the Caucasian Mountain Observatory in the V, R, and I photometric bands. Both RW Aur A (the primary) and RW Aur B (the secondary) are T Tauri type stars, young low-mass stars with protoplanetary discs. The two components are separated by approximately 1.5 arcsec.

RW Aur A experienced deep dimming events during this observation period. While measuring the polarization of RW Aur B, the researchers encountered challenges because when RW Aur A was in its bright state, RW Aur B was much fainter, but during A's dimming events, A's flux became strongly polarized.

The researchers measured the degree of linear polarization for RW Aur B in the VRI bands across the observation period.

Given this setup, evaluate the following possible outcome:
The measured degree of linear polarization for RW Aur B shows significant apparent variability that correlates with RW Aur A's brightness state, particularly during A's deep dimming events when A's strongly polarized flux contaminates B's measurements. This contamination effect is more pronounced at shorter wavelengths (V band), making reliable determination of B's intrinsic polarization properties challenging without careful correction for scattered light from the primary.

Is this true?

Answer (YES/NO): NO